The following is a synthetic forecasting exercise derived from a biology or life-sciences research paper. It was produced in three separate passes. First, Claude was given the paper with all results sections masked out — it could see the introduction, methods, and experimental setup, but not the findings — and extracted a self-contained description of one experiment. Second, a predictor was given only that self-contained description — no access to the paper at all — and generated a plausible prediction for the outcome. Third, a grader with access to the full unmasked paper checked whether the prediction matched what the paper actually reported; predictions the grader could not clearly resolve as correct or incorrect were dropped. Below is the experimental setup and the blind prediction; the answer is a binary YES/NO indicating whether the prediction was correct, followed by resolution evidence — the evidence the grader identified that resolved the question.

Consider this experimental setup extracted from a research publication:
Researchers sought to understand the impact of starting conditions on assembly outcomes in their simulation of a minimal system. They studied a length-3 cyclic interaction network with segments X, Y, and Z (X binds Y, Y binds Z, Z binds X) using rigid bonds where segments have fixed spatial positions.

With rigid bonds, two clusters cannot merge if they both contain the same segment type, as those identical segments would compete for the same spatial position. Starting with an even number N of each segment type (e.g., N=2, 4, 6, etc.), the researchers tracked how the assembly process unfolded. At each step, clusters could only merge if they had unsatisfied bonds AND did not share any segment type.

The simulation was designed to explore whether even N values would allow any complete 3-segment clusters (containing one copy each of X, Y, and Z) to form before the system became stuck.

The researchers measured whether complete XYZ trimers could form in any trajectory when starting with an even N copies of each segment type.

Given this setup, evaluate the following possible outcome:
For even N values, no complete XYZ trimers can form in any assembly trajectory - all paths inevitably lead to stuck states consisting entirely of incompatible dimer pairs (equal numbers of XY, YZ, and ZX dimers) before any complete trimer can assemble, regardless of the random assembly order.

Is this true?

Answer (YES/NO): NO